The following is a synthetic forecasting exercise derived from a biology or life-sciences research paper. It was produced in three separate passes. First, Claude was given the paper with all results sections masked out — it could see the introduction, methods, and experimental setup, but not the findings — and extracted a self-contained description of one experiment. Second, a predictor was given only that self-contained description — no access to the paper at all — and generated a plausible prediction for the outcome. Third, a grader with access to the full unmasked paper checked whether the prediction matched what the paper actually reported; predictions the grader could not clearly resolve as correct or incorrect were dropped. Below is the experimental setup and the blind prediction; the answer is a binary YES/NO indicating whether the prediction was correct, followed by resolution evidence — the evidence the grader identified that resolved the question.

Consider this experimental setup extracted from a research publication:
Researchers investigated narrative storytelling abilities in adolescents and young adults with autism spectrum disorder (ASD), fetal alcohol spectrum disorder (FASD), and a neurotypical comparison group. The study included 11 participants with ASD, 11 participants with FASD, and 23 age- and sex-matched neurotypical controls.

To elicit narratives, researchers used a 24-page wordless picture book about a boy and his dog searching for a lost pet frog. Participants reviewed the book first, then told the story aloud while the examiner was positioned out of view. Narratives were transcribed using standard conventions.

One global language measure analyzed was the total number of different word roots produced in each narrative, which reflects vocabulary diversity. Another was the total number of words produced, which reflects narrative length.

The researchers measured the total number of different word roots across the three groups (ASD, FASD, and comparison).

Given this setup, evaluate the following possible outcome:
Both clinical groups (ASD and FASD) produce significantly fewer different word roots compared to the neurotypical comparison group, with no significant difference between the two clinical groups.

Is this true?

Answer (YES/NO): NO